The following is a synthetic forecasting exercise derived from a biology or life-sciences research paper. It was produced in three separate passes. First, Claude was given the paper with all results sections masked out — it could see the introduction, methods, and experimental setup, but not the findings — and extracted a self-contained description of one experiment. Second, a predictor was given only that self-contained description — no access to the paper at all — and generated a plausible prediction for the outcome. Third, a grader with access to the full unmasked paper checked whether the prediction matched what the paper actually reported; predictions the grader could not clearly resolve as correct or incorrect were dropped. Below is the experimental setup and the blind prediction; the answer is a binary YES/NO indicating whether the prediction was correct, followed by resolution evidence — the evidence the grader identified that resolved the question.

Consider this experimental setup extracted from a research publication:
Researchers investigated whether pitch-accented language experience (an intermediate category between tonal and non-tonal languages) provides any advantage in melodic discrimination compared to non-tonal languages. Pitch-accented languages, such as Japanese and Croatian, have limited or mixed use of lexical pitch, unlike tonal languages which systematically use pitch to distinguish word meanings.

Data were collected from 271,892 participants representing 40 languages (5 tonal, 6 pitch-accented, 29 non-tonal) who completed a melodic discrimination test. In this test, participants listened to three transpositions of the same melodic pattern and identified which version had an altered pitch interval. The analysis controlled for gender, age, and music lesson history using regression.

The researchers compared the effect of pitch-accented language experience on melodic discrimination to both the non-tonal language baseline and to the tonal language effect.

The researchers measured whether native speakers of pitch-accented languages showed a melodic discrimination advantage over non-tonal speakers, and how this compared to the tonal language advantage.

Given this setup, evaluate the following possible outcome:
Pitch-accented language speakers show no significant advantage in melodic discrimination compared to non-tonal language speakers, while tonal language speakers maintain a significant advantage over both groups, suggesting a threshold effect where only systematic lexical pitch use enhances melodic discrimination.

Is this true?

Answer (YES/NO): NO